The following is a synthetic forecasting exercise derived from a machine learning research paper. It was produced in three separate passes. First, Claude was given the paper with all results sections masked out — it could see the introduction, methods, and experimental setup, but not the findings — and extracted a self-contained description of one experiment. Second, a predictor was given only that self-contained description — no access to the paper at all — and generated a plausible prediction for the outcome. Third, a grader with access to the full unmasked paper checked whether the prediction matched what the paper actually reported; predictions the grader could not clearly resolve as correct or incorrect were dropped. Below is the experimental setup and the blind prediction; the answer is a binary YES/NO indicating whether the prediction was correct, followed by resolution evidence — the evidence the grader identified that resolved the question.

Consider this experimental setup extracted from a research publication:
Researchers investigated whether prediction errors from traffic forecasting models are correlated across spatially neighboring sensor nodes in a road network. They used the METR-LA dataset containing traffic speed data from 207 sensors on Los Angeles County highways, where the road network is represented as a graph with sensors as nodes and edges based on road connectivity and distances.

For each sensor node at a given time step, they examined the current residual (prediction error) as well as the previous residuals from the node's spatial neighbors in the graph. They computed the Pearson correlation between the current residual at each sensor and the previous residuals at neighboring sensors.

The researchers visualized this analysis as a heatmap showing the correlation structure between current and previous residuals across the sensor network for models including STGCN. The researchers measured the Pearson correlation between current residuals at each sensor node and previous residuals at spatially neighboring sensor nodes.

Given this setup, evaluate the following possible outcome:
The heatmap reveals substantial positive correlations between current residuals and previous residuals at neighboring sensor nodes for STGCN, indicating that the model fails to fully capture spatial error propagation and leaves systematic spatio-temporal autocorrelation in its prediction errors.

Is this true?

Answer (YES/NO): YES